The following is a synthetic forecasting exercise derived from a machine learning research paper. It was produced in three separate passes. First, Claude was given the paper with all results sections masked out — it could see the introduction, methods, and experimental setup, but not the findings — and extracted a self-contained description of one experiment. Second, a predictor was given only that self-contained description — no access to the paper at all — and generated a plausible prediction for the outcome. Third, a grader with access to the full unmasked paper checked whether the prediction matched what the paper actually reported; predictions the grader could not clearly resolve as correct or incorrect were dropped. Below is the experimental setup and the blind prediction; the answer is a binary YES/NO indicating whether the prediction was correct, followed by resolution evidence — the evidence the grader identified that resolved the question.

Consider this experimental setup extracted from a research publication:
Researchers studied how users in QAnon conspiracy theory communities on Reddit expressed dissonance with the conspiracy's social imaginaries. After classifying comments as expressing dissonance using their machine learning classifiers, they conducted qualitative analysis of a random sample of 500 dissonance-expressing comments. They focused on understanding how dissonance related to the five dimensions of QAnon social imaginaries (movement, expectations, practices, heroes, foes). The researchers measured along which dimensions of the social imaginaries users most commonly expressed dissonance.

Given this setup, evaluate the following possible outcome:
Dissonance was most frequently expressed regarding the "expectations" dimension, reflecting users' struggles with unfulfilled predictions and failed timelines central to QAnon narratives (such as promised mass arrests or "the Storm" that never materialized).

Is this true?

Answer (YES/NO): NO